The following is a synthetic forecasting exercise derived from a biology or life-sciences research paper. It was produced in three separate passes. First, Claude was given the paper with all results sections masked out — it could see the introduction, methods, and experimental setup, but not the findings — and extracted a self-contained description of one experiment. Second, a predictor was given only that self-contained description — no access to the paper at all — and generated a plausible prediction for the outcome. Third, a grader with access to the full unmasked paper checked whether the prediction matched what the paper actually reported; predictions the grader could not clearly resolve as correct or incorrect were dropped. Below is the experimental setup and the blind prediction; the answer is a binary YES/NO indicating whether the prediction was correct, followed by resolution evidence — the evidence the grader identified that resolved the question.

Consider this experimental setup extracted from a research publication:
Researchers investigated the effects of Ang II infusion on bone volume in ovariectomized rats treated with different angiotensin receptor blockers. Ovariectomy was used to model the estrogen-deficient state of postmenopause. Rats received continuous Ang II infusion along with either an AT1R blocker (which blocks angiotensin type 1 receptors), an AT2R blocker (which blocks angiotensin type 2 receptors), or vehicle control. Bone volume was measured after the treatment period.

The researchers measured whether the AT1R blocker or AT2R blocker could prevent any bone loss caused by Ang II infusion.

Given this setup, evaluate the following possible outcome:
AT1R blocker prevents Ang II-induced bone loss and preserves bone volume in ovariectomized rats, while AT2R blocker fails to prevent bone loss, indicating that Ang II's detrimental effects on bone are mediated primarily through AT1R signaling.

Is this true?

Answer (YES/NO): YES